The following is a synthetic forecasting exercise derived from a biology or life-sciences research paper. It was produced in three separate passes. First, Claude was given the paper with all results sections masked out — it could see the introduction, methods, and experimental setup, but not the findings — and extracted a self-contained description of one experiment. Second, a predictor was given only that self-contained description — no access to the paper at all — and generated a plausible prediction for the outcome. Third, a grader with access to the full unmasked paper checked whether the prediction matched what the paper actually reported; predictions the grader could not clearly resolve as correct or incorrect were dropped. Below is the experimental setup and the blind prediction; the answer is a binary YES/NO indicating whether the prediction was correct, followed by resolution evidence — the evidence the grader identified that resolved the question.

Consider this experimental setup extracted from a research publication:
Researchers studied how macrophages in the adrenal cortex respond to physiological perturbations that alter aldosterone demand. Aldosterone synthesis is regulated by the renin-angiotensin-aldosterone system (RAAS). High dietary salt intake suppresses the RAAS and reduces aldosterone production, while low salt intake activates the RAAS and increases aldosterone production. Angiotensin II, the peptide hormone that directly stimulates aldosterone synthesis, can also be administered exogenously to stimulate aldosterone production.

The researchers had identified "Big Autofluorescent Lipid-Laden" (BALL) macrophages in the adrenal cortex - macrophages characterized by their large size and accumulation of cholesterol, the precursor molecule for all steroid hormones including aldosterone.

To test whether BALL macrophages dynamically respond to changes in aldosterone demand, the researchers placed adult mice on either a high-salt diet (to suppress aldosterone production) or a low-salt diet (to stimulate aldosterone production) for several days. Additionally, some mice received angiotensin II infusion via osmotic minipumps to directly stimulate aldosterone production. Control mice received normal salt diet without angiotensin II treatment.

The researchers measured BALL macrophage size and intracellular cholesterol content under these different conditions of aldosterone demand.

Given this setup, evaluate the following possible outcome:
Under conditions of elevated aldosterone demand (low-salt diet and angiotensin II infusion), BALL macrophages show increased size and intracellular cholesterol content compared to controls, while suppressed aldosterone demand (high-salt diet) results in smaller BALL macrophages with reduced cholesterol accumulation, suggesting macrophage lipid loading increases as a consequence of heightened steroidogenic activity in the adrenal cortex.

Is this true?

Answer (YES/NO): NO